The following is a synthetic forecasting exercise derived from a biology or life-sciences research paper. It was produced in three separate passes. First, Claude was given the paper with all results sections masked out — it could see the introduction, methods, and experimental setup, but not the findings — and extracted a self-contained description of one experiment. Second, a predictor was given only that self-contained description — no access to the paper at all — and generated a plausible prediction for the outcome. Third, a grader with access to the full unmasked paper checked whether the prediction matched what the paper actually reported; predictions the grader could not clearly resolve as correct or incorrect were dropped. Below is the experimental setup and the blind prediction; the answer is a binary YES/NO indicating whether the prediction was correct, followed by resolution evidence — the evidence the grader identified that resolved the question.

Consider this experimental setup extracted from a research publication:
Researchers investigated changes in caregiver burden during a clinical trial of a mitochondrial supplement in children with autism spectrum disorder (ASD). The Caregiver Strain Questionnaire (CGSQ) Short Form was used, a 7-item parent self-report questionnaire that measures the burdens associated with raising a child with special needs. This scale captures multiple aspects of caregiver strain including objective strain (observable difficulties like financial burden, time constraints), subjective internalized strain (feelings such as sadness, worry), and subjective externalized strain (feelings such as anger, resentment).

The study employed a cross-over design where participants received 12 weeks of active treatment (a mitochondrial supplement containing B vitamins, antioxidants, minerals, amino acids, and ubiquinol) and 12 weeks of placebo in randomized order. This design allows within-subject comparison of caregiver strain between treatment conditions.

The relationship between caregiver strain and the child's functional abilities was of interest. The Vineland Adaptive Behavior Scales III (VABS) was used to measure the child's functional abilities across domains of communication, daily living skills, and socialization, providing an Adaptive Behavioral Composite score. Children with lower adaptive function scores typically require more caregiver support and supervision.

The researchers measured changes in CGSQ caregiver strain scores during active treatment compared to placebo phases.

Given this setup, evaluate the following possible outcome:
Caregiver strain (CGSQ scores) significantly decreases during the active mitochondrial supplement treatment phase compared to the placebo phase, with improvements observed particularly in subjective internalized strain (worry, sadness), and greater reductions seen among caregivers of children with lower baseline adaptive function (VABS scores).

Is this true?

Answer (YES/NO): NO